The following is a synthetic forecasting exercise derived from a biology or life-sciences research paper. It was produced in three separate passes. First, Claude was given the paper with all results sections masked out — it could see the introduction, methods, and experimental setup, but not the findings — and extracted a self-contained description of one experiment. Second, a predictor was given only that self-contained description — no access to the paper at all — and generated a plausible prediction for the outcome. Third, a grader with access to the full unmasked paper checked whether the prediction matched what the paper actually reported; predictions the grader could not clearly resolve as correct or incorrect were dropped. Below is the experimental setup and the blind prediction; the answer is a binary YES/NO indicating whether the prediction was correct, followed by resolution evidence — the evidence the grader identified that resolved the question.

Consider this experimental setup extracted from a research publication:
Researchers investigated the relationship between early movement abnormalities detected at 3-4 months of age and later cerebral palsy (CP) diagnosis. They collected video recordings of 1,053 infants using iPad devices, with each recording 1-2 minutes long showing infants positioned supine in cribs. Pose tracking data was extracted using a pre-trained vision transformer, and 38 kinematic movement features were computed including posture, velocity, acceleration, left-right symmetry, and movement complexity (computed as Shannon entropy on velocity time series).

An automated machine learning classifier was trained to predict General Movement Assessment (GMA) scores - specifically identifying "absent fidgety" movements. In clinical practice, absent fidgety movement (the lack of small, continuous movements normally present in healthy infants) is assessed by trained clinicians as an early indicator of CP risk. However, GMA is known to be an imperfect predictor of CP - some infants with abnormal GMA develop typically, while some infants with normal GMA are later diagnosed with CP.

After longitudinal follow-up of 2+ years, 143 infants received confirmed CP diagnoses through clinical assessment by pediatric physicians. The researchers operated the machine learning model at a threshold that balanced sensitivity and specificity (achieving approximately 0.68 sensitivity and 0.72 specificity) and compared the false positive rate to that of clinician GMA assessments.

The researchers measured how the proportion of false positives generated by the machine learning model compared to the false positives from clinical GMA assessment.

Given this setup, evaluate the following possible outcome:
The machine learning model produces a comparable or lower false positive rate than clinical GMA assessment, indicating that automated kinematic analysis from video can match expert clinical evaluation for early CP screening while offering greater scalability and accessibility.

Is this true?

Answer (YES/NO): NO